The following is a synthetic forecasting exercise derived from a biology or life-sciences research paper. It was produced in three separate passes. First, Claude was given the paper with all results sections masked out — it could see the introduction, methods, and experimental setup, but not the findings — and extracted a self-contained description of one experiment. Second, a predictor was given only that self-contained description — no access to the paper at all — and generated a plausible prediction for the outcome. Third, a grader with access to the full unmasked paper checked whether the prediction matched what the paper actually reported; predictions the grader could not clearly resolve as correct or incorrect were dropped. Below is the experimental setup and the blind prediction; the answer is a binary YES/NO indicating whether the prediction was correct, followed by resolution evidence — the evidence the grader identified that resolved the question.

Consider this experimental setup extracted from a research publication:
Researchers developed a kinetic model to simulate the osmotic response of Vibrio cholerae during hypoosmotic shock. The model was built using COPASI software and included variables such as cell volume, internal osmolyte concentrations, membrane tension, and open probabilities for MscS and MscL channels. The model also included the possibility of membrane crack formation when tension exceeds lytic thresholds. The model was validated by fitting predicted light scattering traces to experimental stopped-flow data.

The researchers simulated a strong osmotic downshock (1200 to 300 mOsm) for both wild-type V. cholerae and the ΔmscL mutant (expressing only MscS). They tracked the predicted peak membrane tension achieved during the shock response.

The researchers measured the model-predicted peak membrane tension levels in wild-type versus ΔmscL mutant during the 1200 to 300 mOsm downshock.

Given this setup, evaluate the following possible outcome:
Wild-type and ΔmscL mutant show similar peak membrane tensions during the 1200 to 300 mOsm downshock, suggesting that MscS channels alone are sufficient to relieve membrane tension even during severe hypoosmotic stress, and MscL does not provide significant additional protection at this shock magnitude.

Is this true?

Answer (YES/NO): NO